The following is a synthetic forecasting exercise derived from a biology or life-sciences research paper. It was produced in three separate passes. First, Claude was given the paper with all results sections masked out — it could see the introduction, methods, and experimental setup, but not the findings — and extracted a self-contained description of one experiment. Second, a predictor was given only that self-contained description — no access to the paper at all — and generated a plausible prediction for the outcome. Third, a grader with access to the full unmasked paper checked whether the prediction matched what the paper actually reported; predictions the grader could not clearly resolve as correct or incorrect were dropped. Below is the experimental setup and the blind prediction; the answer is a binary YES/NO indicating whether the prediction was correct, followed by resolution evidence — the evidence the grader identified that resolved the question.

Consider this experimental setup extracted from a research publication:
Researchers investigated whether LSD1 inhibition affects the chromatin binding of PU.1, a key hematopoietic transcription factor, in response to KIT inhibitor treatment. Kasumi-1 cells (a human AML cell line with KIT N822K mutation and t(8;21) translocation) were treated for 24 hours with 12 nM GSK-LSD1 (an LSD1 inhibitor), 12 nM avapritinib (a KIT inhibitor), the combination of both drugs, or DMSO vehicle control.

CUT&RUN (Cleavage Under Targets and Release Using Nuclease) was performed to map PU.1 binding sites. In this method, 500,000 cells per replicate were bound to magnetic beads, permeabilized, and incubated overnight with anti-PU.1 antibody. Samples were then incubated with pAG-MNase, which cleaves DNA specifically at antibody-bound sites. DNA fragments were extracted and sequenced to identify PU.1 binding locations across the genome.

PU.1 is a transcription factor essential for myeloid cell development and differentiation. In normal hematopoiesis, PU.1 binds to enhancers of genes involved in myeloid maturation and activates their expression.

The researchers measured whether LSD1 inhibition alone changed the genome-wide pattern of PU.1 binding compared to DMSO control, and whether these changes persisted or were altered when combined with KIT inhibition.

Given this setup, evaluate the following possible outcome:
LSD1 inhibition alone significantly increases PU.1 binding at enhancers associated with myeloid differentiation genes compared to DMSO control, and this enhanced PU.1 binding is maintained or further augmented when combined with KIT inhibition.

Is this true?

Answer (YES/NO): NO